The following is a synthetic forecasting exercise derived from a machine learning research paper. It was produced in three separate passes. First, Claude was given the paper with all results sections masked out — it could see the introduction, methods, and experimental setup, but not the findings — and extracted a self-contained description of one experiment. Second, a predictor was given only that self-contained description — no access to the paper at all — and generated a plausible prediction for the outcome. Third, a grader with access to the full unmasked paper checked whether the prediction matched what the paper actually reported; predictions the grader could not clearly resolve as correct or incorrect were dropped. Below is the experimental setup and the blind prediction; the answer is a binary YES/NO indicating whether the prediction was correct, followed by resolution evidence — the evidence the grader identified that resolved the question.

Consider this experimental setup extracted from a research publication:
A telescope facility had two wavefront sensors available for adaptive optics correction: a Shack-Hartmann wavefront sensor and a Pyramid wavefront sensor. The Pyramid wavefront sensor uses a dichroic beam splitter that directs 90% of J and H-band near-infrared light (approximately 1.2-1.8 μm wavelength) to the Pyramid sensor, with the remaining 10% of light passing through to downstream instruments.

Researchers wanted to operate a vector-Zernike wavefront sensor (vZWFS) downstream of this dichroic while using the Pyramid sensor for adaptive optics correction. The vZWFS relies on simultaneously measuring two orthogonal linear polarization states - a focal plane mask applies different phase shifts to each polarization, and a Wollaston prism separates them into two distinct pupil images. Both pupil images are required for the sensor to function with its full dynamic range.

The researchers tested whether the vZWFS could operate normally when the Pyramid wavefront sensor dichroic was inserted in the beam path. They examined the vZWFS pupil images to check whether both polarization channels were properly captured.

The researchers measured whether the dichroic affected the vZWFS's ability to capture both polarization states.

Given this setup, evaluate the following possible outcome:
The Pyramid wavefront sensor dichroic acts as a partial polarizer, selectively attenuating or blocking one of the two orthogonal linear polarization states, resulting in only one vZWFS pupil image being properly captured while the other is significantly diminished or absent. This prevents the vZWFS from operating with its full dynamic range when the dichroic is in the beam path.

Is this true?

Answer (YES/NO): YES